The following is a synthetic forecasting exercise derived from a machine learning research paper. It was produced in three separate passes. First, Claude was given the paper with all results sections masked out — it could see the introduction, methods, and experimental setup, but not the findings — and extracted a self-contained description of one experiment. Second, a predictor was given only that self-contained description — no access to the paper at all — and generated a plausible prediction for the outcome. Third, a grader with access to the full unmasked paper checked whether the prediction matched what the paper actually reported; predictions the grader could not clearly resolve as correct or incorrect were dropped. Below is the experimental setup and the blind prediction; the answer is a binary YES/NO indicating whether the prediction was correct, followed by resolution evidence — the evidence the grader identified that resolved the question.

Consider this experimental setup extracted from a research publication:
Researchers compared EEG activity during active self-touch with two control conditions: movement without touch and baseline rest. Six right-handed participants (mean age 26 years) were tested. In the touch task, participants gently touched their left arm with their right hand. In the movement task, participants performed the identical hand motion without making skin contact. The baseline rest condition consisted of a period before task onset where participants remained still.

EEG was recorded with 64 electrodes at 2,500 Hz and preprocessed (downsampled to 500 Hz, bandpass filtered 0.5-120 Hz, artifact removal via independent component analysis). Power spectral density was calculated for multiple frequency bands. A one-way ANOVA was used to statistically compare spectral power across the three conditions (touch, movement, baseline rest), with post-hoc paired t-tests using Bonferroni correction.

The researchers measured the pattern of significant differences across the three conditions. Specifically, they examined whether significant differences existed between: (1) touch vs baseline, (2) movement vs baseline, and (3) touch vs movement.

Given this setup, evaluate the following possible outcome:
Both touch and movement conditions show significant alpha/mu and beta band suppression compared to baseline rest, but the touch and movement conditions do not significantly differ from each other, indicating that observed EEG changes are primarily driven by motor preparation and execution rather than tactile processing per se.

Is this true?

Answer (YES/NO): NO